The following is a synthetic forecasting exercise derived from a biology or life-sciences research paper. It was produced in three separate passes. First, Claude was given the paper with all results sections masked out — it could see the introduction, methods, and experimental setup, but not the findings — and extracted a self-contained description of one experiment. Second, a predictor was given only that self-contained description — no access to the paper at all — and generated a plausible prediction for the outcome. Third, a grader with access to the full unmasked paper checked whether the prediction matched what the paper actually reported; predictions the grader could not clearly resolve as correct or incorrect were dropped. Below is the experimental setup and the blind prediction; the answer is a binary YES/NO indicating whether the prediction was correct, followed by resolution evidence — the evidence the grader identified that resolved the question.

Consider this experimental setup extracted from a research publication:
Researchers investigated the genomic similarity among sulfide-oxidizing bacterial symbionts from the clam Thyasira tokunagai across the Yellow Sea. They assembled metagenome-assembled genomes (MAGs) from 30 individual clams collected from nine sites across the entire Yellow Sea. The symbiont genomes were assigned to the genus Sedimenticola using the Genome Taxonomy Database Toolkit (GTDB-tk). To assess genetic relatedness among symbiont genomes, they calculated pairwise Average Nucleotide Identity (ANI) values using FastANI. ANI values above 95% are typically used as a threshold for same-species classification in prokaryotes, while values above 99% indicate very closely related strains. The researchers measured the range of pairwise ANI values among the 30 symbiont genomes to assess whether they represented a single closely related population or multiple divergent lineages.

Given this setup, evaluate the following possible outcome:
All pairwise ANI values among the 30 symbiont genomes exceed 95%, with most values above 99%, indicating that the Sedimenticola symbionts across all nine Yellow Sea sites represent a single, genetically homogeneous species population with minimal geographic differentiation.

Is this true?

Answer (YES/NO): NO